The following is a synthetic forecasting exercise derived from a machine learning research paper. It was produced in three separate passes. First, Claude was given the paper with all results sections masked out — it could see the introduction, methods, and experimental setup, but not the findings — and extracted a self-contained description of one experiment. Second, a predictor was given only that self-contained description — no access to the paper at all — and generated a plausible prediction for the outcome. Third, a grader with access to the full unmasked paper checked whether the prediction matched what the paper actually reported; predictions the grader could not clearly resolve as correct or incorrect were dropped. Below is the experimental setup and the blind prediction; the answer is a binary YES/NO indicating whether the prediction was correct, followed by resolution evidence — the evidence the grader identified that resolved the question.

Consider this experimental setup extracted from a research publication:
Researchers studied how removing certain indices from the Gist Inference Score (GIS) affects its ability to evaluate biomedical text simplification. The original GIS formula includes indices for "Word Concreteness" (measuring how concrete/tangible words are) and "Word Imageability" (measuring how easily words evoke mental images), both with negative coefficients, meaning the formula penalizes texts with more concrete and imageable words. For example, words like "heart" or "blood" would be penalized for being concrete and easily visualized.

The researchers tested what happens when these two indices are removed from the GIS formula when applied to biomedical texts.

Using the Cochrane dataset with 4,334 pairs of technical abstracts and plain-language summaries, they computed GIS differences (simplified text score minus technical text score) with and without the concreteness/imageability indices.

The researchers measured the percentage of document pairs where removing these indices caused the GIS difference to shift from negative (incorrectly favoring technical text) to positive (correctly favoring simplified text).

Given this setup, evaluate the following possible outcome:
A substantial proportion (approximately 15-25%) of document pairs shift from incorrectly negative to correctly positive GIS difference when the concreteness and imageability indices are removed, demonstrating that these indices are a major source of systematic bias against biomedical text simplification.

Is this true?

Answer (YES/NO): NO